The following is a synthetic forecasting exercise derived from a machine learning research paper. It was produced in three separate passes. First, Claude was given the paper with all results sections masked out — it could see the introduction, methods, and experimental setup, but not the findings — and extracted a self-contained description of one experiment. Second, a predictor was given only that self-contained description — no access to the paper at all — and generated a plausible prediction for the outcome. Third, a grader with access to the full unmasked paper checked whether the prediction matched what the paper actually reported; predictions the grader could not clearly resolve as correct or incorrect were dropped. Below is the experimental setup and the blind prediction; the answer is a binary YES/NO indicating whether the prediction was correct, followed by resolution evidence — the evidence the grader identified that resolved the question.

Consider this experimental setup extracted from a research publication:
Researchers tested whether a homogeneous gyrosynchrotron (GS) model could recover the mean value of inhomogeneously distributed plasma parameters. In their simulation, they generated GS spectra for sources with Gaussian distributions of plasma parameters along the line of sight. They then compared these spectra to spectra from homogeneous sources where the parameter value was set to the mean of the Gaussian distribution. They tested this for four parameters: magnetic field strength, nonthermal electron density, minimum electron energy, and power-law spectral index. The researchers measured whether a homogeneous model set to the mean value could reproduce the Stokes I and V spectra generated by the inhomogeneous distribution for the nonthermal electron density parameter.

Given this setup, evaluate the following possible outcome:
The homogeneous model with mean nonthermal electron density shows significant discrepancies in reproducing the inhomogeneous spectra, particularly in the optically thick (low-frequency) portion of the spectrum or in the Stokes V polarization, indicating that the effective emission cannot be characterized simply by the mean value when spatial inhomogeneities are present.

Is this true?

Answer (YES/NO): NO